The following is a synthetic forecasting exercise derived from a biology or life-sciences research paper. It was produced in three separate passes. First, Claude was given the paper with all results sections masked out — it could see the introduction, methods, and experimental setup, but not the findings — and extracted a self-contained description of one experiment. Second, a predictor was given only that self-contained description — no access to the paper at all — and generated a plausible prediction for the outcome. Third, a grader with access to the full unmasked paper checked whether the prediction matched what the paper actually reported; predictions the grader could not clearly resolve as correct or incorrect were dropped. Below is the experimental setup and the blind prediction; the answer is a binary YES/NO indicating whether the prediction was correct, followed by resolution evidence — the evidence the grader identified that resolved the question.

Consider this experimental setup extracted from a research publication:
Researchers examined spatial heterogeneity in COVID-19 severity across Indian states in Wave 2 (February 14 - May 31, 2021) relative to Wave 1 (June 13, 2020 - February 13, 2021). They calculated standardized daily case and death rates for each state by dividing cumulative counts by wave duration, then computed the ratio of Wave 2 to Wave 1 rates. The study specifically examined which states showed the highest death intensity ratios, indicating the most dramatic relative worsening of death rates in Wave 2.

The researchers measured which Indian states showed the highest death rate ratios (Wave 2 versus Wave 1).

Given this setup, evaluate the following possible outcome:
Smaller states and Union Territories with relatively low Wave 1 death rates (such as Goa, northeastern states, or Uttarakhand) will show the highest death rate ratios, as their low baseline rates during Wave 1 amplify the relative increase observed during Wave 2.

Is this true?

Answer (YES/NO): YES